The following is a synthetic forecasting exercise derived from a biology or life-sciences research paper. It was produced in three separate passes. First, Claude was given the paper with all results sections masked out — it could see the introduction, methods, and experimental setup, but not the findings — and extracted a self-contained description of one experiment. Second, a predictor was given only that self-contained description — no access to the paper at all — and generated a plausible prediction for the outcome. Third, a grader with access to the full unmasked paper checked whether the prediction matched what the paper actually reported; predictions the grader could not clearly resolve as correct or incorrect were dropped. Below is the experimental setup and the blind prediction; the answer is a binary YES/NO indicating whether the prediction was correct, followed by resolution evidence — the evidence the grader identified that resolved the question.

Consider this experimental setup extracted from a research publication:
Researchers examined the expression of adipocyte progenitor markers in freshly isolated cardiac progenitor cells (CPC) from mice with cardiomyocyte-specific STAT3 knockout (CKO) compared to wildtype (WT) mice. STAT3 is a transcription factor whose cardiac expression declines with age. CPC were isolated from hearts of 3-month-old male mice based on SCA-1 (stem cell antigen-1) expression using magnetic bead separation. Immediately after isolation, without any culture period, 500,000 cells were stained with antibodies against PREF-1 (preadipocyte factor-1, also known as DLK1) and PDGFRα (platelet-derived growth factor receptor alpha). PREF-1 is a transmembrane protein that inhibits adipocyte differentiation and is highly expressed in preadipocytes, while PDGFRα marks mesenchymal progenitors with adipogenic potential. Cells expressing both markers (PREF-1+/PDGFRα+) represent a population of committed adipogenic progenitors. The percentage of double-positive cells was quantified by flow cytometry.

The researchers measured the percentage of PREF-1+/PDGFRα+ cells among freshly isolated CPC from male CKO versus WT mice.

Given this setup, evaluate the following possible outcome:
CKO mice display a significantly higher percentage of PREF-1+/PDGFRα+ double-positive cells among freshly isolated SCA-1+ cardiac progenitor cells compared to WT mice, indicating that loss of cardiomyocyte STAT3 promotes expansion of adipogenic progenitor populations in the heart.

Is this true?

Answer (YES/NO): NO